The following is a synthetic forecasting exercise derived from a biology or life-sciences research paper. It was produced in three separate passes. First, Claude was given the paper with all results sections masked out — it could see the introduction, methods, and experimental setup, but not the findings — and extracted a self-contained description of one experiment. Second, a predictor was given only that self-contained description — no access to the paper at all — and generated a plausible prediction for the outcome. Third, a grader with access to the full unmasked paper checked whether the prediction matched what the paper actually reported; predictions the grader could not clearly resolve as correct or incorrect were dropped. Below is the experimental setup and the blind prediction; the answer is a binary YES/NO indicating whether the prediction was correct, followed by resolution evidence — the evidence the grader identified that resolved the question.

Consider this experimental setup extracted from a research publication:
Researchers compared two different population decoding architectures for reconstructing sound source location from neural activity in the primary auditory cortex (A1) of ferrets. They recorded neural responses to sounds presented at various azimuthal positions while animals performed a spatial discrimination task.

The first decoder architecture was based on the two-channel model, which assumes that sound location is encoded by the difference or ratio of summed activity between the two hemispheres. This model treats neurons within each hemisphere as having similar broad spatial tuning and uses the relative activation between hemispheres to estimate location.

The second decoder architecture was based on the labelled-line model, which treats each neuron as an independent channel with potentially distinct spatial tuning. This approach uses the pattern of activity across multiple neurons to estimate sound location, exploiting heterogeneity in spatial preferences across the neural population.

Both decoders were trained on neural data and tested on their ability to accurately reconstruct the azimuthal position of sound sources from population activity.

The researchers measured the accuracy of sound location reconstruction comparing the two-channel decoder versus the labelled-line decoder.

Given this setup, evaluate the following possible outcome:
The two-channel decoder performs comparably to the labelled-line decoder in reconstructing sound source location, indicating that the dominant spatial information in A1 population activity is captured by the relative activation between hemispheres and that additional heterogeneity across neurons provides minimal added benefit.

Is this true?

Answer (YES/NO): NO